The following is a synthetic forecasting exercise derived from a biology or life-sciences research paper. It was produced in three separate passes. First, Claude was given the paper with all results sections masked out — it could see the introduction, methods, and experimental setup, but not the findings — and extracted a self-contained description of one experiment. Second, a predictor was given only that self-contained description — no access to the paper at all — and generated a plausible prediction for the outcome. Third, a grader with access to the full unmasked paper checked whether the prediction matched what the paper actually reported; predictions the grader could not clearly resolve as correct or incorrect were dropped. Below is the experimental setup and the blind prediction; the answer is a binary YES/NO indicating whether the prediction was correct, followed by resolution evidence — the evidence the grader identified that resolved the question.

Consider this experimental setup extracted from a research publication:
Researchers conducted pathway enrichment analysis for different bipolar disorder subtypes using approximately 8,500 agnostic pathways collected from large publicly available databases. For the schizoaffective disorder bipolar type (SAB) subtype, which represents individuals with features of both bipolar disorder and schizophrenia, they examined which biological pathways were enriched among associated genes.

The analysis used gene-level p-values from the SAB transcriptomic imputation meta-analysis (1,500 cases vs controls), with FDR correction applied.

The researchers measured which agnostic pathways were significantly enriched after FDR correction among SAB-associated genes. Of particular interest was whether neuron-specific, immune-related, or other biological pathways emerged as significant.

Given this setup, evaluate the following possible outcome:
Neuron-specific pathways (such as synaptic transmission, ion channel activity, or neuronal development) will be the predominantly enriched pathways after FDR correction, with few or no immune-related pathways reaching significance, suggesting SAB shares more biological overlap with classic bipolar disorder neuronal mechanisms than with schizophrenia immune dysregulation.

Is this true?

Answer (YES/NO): YES